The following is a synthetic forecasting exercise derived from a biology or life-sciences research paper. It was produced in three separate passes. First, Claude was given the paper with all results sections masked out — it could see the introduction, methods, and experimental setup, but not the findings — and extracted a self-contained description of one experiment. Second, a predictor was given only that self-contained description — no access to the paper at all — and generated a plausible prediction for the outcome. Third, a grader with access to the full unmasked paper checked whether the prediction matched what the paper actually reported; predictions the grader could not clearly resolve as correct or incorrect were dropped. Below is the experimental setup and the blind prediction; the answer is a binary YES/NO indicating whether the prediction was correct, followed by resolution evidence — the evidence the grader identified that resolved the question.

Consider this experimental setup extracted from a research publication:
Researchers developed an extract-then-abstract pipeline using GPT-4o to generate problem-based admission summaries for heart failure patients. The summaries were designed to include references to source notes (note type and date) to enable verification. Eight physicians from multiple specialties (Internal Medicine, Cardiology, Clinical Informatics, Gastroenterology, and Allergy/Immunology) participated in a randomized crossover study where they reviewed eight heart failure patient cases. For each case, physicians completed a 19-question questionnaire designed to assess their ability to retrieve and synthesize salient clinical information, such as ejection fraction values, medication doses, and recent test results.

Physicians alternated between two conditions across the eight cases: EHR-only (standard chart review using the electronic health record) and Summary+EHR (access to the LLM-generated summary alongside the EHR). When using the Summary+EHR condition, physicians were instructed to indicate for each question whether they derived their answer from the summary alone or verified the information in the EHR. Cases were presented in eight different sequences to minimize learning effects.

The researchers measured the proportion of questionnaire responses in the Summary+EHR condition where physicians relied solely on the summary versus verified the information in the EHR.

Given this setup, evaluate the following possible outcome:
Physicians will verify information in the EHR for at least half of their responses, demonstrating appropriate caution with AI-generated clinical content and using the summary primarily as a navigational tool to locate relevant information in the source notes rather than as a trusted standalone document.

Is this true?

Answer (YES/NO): NO